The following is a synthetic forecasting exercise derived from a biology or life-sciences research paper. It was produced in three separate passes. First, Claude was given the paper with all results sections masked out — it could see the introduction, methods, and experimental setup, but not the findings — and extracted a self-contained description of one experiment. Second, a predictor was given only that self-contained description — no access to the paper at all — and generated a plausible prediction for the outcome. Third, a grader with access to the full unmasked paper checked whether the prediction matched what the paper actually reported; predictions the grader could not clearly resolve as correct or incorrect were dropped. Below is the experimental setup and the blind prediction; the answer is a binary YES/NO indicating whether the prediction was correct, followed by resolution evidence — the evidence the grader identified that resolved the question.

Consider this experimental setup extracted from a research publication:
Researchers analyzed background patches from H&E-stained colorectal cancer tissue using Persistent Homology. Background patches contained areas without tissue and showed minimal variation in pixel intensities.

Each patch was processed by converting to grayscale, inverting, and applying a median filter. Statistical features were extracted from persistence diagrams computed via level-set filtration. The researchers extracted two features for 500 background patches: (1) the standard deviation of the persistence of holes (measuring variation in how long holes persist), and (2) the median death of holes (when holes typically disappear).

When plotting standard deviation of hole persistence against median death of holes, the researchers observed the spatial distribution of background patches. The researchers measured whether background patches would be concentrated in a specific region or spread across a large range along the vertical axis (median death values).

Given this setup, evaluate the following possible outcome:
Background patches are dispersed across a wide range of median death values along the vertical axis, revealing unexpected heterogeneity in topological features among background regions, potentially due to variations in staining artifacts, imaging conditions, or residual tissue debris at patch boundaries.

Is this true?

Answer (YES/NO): YES